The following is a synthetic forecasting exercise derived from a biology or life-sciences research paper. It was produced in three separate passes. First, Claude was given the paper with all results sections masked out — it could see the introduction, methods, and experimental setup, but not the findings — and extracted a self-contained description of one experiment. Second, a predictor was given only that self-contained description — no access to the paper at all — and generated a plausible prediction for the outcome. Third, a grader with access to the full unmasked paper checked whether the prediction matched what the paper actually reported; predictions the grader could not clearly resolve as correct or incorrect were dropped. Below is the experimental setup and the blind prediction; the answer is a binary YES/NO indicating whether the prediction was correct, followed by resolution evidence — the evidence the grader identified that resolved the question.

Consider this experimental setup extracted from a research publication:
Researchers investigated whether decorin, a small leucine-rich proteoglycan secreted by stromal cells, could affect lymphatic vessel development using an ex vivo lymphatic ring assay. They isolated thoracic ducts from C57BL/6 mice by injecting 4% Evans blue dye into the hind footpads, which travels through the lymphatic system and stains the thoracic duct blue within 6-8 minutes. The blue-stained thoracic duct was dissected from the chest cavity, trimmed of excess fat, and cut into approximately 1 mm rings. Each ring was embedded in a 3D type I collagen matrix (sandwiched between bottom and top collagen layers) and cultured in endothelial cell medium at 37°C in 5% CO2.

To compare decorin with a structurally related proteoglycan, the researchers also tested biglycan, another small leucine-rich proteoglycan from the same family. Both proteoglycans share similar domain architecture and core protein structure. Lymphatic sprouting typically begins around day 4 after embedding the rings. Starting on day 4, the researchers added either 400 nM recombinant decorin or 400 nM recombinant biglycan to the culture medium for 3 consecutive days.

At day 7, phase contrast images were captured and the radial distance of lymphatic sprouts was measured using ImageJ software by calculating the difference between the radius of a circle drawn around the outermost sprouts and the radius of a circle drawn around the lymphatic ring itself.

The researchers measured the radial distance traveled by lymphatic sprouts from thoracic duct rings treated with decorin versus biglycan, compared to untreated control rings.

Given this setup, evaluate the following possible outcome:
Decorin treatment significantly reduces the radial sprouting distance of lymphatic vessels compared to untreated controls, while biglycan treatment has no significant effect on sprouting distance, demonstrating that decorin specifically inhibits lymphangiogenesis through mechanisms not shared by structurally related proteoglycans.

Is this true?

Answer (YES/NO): YES